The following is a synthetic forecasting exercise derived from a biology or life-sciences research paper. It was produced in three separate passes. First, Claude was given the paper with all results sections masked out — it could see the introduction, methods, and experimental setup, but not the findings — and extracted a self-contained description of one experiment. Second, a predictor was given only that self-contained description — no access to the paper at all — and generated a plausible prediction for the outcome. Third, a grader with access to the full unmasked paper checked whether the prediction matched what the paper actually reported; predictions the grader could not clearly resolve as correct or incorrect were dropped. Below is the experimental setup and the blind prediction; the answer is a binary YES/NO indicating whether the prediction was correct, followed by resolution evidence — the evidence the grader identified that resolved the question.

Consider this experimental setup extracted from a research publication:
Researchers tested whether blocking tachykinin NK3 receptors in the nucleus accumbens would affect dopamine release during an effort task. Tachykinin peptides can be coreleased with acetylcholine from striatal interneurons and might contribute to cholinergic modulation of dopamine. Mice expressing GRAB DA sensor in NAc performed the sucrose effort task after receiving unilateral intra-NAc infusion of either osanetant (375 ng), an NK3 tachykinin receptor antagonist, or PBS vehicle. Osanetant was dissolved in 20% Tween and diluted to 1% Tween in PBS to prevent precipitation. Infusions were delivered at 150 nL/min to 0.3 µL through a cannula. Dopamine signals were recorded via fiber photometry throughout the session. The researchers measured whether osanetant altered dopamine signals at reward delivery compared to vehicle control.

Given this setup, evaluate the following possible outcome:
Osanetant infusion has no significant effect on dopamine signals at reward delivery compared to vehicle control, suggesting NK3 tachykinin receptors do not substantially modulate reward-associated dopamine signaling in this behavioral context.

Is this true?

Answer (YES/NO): YES